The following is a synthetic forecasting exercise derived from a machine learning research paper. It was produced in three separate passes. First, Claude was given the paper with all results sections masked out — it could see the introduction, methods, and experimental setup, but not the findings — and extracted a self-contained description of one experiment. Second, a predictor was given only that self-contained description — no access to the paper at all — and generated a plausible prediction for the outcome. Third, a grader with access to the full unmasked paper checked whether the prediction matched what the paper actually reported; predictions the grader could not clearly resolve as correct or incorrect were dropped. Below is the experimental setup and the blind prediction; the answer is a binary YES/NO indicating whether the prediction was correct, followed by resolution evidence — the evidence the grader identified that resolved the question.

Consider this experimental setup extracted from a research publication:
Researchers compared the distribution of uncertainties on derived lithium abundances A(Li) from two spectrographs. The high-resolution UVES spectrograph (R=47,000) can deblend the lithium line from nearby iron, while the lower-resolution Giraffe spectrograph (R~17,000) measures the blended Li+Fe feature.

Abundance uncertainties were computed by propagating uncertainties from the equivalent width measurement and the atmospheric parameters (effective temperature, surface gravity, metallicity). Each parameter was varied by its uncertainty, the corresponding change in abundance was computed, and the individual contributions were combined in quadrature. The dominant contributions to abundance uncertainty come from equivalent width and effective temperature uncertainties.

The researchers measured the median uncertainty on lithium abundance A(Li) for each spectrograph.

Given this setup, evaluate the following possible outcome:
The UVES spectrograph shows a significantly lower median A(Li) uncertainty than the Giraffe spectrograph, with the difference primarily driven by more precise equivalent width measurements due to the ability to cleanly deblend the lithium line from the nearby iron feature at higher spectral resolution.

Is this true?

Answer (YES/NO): YES